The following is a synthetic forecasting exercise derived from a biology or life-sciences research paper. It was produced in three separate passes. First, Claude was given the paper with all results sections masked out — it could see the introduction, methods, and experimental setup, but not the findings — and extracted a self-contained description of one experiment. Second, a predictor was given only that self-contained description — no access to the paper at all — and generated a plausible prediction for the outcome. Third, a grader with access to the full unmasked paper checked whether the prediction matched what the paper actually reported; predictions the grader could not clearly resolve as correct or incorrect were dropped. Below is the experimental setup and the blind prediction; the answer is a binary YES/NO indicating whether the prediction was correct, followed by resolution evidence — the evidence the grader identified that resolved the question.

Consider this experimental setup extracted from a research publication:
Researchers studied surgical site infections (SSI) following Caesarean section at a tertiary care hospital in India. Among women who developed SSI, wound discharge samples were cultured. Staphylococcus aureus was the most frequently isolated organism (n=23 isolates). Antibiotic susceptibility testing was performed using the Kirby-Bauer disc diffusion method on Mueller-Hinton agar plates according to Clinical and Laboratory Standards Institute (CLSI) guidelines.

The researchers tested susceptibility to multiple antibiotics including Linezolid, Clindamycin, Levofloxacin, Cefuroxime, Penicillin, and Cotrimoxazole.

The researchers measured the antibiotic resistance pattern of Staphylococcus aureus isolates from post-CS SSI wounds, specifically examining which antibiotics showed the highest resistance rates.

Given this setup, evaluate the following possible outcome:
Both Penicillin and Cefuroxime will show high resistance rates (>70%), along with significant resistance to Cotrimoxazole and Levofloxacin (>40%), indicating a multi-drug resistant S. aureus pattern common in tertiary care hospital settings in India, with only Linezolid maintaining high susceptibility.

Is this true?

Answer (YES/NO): NO